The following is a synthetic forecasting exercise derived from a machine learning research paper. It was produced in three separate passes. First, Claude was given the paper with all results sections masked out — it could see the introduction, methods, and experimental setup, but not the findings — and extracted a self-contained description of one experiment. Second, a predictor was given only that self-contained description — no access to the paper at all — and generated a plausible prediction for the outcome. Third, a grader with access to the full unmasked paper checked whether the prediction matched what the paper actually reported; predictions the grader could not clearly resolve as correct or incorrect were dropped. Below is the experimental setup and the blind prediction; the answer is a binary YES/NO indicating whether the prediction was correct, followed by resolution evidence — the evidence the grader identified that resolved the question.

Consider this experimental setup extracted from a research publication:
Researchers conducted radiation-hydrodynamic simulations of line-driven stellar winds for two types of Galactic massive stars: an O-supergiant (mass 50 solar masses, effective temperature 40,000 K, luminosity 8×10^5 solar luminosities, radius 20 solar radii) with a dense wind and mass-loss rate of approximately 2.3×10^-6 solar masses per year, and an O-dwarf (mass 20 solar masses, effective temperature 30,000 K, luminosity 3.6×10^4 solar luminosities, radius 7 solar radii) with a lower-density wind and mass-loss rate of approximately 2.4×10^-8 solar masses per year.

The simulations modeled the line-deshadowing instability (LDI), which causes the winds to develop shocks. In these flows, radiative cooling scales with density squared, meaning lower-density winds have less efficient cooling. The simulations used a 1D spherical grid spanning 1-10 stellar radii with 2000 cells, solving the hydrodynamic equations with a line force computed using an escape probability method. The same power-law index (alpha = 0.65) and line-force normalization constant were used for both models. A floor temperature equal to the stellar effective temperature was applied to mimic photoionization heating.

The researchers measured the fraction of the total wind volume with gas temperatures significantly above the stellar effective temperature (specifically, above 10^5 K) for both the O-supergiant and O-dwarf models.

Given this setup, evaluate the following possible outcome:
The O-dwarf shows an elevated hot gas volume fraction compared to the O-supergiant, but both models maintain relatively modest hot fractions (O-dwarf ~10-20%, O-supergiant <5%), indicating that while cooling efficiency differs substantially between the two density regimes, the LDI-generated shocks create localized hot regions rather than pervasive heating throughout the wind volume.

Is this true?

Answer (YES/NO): NO